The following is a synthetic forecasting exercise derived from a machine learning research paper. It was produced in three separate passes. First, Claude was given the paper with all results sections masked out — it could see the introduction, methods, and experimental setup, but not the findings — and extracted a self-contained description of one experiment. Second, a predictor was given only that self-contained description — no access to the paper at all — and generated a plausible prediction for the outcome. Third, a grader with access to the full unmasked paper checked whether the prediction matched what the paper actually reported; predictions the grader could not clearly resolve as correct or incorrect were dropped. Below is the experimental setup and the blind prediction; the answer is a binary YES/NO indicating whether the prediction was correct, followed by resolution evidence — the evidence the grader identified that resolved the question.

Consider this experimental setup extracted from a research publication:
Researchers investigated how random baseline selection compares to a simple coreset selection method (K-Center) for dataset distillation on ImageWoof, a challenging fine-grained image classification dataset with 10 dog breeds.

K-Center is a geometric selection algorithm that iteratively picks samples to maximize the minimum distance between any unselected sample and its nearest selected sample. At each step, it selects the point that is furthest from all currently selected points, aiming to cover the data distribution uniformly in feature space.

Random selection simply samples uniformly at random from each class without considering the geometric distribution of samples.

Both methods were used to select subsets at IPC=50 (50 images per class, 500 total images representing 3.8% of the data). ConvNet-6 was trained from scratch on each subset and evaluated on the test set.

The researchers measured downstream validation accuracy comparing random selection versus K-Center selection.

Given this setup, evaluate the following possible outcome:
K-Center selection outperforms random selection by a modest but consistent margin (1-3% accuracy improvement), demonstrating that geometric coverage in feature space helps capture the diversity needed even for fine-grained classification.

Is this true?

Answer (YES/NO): NO